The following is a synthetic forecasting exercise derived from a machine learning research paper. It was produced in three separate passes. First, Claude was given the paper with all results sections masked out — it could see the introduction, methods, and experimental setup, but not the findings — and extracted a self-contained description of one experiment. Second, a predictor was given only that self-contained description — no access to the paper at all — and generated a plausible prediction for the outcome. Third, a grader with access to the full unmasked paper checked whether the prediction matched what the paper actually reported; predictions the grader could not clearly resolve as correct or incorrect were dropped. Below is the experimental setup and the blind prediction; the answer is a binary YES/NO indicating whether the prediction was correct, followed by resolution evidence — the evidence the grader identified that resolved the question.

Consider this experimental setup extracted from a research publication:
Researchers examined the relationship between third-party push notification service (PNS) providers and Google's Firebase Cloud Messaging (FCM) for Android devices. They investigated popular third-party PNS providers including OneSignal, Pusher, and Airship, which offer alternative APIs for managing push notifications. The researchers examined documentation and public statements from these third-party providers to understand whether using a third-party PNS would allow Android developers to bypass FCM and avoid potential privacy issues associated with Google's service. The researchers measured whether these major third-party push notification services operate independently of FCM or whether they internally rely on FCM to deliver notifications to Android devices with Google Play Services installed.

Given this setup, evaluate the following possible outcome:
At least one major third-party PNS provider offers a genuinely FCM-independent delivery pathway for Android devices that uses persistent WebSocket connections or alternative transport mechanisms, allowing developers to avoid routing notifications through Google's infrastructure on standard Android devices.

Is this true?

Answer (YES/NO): NO